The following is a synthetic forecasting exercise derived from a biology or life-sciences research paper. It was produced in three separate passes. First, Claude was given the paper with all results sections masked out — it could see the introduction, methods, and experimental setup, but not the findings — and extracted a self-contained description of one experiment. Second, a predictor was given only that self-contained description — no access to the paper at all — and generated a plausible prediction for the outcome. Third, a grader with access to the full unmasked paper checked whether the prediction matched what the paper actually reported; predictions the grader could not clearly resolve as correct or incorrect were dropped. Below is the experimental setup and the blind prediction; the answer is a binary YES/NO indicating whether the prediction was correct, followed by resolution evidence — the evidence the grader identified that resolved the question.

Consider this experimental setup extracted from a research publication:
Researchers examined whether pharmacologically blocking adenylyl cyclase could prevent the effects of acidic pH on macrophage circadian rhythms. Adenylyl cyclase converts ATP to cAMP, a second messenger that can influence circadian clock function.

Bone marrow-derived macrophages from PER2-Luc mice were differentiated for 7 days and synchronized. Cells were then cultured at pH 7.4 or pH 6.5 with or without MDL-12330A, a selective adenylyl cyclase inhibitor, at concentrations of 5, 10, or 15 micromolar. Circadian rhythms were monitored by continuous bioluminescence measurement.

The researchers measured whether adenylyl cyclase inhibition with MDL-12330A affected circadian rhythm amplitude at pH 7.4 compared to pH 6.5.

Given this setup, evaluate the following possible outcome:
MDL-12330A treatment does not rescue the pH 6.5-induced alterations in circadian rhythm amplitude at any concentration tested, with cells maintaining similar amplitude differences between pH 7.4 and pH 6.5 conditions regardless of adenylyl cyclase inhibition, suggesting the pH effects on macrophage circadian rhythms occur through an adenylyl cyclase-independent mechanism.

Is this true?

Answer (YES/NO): NO